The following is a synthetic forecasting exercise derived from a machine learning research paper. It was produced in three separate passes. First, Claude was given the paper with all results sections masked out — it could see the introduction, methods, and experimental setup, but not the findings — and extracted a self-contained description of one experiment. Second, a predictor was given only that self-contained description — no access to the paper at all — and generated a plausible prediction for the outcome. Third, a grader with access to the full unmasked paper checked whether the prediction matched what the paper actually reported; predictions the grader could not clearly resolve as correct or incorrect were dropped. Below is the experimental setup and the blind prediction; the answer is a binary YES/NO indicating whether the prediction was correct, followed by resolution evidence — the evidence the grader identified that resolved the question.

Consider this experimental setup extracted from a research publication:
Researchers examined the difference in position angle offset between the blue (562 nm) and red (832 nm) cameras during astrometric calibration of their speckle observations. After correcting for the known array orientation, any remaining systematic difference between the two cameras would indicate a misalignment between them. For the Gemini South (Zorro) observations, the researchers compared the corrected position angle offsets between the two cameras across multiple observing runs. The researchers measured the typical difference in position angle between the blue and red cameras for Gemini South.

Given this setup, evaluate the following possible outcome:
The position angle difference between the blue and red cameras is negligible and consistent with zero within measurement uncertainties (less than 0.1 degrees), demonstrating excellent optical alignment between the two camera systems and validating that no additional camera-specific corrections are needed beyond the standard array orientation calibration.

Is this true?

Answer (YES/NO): NO